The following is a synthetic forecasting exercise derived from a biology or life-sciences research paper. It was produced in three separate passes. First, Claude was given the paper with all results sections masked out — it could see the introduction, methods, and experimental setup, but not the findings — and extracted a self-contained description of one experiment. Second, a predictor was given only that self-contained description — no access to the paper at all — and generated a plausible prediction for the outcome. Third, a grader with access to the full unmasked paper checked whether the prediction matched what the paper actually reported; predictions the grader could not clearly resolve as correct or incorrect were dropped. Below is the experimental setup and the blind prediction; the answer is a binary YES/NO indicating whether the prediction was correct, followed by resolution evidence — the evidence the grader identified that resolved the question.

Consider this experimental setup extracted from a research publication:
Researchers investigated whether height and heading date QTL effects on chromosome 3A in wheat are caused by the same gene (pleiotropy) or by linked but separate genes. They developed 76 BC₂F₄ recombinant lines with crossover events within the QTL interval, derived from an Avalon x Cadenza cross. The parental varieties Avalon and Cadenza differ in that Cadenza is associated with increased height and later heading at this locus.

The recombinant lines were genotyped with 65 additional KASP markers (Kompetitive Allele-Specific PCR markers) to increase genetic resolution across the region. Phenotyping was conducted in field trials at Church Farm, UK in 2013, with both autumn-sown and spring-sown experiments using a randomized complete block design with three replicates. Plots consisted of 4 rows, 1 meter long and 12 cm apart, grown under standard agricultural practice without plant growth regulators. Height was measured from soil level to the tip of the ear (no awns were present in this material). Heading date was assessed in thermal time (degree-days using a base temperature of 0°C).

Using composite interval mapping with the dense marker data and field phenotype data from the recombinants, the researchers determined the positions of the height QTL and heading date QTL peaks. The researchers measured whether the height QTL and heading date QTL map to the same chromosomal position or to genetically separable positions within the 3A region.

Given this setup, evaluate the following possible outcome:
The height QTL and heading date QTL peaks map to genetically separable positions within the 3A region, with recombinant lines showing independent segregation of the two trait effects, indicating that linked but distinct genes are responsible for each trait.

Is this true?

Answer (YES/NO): YES